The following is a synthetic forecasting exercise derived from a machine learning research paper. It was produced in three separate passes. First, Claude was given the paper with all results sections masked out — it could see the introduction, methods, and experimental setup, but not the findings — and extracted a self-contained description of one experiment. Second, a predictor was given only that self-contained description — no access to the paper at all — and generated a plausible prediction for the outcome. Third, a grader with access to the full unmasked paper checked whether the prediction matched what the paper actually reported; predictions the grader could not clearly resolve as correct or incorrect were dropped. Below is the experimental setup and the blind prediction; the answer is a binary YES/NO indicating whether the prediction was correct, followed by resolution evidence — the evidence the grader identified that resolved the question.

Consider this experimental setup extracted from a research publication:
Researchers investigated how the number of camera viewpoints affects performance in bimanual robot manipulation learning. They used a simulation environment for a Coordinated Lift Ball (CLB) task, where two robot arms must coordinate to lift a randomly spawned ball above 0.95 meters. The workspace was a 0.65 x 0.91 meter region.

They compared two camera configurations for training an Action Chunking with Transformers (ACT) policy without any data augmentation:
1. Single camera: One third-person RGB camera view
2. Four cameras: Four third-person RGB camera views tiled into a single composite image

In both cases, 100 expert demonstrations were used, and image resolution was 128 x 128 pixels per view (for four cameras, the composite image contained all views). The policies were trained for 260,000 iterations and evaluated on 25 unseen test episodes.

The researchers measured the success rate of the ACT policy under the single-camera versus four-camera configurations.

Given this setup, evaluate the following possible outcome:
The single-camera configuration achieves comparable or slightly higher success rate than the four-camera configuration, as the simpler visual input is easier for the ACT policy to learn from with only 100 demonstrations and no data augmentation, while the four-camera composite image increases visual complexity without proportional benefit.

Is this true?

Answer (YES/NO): NO